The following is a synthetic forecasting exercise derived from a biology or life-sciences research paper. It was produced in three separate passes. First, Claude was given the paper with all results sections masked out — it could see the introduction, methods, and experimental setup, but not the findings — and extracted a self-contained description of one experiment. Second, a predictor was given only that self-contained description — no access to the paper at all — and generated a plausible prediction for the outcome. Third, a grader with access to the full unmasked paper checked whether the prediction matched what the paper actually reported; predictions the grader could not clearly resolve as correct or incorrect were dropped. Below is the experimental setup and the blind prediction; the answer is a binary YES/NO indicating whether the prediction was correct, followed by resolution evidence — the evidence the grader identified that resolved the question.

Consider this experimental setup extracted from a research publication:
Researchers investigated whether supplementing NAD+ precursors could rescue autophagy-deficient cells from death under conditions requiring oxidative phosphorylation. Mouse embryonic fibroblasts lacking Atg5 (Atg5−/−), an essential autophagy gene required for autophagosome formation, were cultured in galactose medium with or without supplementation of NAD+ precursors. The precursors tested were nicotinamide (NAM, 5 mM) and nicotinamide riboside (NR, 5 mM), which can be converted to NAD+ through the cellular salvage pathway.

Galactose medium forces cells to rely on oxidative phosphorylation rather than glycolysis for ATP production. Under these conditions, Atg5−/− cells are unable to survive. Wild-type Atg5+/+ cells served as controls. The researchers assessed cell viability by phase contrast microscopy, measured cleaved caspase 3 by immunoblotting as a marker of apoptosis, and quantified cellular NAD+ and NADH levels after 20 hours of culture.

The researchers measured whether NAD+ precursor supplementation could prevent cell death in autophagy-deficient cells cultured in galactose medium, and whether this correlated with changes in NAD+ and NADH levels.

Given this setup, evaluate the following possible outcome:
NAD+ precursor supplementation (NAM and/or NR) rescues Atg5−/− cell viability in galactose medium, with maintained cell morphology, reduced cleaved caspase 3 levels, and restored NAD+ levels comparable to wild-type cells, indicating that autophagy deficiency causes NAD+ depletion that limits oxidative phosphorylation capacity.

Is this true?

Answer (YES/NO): YES